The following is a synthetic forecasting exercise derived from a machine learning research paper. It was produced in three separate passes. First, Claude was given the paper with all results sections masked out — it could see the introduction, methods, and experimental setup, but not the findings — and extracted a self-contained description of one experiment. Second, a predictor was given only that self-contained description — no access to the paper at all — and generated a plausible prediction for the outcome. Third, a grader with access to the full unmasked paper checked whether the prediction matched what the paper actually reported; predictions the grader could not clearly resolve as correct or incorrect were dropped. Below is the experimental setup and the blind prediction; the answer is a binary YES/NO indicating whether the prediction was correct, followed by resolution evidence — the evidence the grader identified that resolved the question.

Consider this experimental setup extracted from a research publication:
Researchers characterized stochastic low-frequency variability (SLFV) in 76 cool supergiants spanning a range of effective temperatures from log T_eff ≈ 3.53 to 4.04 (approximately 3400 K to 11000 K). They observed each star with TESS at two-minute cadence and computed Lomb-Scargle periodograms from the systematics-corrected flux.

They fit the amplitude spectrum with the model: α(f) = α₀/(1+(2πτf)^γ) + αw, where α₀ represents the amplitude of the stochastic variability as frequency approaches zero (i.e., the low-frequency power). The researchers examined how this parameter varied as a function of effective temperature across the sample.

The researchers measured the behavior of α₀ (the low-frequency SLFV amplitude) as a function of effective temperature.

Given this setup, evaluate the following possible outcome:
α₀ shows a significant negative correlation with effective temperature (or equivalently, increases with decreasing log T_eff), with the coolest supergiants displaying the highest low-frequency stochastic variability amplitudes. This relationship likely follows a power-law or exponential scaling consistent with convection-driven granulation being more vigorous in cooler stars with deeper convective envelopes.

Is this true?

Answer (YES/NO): NO